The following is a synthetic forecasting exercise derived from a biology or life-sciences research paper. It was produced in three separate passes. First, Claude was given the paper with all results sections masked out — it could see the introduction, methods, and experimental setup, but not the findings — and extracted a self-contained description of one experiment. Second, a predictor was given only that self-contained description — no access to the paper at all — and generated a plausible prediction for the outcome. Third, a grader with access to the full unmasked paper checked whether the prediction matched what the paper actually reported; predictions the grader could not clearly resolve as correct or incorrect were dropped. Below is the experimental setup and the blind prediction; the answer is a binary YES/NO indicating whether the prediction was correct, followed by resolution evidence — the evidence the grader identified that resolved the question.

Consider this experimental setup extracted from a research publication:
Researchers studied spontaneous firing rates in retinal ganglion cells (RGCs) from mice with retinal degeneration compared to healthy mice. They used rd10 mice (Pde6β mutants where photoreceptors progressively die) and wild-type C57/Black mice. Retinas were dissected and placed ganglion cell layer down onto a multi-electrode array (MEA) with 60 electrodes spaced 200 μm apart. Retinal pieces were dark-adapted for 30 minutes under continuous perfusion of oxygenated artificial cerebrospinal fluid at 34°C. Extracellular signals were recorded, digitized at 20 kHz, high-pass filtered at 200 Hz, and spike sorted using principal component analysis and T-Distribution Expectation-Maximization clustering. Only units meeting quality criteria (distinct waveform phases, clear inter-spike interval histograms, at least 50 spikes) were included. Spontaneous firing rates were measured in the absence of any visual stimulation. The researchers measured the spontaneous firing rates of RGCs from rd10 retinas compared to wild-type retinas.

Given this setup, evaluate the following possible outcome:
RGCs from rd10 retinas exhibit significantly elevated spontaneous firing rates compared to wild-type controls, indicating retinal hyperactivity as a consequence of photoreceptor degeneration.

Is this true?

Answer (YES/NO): YES